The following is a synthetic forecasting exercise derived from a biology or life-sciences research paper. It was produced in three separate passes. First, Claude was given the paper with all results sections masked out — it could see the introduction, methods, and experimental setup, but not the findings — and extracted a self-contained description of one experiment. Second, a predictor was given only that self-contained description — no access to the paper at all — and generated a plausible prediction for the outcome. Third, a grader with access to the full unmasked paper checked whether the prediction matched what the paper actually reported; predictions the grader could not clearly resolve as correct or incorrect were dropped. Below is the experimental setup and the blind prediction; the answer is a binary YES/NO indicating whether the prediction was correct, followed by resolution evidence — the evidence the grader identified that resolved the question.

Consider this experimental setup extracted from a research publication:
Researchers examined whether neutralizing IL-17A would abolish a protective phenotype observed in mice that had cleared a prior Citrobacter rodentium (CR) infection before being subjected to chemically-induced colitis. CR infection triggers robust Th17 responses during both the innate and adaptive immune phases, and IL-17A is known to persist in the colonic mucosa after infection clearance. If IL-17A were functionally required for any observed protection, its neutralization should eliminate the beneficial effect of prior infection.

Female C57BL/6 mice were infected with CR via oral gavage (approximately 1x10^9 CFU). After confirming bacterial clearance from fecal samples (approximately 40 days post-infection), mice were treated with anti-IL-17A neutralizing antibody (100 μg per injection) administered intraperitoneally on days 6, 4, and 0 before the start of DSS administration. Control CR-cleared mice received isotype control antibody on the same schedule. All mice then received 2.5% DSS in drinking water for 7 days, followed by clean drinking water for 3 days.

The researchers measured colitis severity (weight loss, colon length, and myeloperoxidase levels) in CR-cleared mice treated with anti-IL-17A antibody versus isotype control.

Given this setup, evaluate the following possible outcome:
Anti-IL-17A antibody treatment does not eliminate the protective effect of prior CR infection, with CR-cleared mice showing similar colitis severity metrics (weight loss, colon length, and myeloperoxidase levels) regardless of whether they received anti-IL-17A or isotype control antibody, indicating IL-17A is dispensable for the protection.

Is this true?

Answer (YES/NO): NO